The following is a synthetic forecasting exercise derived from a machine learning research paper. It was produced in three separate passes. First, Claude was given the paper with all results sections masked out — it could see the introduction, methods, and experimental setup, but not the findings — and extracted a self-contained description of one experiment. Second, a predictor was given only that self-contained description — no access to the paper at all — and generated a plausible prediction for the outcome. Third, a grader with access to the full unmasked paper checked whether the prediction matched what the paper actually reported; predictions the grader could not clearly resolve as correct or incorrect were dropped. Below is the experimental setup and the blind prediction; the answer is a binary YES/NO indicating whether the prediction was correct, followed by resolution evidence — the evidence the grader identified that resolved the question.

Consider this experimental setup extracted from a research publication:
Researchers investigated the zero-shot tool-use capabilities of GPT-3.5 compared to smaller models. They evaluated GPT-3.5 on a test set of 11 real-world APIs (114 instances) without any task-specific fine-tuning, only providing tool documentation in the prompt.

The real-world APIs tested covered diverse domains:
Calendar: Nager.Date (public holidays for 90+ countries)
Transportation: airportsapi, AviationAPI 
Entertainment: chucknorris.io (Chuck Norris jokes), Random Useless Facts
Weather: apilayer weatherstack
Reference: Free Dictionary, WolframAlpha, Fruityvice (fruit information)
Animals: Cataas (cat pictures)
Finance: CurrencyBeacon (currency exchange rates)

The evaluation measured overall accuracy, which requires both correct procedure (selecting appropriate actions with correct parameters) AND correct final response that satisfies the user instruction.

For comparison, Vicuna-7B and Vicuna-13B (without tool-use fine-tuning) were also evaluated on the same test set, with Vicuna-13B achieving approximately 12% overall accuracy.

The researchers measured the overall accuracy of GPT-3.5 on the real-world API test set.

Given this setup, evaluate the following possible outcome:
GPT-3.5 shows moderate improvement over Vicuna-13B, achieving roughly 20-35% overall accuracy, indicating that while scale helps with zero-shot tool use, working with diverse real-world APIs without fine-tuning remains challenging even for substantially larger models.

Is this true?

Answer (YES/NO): NO